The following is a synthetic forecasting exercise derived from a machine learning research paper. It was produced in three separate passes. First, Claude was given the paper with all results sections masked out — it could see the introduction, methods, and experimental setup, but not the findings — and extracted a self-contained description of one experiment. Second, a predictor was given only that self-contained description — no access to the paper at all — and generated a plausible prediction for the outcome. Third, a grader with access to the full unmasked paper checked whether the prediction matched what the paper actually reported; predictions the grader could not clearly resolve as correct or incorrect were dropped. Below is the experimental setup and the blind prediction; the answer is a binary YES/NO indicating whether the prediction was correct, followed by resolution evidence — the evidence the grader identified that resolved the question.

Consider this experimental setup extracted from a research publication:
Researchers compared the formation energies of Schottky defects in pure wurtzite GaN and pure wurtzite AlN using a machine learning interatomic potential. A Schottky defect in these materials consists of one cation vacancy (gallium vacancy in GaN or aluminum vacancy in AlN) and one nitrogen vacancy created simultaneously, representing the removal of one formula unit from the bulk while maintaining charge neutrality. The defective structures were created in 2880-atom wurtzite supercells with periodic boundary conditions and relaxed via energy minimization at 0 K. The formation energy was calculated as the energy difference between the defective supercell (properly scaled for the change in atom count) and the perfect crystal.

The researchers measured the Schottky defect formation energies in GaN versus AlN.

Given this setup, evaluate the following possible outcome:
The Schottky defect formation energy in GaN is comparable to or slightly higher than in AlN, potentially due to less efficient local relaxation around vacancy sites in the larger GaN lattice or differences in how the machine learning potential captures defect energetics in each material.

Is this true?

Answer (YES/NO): YES